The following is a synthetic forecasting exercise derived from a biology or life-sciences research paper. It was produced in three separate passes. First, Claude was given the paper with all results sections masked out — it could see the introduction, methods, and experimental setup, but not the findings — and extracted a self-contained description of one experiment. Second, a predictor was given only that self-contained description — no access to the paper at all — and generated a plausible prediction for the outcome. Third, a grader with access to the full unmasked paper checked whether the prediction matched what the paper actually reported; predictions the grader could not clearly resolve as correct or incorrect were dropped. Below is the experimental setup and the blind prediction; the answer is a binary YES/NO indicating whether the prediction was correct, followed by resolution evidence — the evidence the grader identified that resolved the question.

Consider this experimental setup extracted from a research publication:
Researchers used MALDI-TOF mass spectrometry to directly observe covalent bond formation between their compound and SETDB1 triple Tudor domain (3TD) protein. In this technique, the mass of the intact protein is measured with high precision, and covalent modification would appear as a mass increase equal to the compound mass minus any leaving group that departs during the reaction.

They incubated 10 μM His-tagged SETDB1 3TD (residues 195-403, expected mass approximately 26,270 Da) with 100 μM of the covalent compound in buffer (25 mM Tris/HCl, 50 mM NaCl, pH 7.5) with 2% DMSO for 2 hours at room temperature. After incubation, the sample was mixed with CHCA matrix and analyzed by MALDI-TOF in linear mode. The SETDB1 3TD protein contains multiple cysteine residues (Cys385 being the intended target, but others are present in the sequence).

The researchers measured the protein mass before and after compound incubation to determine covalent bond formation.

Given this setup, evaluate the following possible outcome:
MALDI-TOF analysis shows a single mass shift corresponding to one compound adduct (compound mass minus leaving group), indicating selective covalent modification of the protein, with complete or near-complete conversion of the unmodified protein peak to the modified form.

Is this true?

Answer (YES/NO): YES